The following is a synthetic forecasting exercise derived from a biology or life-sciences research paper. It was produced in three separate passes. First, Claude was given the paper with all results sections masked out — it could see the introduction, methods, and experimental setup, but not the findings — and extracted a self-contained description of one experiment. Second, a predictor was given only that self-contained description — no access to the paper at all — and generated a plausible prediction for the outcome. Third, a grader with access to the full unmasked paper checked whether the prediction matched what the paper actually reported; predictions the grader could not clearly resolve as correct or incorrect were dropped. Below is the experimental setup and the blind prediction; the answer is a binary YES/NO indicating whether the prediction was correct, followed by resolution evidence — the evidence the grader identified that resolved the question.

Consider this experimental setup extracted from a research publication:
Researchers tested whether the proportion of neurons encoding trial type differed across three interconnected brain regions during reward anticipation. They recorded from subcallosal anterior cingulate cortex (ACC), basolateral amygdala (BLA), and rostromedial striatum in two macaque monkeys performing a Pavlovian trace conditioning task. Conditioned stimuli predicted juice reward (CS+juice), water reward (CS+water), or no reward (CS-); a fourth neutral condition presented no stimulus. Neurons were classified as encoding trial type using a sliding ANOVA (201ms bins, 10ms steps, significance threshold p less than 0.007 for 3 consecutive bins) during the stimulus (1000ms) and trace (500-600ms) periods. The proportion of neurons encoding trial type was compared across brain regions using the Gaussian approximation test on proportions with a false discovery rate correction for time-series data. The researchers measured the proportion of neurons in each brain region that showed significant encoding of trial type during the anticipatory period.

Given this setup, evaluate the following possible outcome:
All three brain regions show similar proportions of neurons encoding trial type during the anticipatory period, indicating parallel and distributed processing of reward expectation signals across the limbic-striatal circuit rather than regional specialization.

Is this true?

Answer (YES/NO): NO